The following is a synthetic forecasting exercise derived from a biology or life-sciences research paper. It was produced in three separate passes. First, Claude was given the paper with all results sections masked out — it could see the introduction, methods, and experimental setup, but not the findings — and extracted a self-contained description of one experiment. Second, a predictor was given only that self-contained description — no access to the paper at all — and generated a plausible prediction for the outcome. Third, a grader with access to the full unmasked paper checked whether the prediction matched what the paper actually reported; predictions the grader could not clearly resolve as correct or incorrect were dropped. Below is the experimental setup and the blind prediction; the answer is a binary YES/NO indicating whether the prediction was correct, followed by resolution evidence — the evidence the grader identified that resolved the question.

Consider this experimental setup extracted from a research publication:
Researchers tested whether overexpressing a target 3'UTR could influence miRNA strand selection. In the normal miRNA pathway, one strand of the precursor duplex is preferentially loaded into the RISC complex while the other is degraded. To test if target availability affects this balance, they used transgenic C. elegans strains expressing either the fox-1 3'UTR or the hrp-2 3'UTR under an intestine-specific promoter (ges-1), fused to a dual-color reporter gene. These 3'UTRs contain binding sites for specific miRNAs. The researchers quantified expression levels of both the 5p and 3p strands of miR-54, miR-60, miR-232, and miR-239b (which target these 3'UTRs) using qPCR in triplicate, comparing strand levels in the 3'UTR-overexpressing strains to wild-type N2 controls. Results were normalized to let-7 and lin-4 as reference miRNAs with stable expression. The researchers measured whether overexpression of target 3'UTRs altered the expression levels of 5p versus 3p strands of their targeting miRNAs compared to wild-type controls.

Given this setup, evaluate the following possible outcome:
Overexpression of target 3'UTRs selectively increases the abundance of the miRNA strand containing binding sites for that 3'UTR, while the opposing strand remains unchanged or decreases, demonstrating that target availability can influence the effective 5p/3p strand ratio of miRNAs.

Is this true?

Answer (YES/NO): NO